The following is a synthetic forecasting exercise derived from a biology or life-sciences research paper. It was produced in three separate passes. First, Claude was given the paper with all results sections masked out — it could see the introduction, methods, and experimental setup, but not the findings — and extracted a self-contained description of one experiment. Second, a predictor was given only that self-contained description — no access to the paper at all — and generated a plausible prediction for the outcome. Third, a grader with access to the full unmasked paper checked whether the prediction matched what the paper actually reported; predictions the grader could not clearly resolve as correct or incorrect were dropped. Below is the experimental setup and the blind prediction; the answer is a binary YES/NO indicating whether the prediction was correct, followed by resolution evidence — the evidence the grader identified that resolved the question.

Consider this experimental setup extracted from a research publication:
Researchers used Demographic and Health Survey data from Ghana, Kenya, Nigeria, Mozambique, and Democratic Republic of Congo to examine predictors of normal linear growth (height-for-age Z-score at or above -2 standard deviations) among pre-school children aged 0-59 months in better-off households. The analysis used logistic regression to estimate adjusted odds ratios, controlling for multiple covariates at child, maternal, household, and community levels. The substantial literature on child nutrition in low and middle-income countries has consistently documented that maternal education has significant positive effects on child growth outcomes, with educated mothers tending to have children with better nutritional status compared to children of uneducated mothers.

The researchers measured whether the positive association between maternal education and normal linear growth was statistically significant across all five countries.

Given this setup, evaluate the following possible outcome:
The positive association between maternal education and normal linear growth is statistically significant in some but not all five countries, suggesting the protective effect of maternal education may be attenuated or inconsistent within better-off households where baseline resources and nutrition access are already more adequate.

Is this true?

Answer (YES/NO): YES